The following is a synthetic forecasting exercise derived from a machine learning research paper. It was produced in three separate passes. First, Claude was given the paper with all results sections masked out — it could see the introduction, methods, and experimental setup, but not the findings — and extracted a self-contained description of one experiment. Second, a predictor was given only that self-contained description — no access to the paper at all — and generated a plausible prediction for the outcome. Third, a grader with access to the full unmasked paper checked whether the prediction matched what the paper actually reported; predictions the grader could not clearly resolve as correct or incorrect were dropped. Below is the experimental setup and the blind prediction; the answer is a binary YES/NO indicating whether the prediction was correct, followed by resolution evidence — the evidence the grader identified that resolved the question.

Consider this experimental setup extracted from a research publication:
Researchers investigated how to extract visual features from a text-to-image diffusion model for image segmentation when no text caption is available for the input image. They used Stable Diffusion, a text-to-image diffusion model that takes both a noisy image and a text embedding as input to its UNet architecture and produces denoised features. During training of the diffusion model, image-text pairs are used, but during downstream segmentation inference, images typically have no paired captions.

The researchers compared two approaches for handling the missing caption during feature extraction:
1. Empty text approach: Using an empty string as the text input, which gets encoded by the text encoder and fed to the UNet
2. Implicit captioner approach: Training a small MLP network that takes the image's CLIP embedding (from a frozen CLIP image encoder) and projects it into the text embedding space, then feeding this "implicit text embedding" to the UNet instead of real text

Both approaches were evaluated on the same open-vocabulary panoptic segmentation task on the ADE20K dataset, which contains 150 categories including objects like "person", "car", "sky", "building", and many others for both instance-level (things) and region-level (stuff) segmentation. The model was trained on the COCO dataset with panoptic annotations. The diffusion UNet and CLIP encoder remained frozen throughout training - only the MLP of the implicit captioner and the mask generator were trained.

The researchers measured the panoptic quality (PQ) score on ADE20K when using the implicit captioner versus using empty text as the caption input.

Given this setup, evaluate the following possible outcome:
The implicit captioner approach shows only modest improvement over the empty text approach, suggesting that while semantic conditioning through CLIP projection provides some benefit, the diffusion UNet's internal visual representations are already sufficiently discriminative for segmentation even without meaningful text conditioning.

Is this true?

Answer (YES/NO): NO